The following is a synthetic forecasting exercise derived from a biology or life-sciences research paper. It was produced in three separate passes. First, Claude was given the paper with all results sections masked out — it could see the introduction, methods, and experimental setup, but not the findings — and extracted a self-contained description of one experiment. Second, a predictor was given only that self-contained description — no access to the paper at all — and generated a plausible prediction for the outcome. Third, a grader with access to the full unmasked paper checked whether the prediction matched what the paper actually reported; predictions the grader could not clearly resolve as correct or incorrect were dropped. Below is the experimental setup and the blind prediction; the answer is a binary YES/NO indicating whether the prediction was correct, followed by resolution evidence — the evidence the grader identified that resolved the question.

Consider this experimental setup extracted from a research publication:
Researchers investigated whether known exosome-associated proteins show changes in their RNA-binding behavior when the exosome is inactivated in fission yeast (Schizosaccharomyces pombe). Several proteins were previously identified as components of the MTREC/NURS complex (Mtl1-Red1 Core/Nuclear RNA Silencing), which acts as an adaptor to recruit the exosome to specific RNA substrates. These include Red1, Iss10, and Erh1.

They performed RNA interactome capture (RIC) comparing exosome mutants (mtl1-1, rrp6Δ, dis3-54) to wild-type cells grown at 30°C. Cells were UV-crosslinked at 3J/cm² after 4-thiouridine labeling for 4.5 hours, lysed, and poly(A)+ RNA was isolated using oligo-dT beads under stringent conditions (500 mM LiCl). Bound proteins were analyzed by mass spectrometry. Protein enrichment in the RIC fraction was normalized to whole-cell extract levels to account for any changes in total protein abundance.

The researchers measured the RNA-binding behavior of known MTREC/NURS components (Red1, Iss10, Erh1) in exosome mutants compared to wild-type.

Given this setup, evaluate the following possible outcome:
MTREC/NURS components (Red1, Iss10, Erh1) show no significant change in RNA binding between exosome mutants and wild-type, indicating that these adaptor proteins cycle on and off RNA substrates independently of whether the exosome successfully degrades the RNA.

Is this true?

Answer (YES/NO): NO